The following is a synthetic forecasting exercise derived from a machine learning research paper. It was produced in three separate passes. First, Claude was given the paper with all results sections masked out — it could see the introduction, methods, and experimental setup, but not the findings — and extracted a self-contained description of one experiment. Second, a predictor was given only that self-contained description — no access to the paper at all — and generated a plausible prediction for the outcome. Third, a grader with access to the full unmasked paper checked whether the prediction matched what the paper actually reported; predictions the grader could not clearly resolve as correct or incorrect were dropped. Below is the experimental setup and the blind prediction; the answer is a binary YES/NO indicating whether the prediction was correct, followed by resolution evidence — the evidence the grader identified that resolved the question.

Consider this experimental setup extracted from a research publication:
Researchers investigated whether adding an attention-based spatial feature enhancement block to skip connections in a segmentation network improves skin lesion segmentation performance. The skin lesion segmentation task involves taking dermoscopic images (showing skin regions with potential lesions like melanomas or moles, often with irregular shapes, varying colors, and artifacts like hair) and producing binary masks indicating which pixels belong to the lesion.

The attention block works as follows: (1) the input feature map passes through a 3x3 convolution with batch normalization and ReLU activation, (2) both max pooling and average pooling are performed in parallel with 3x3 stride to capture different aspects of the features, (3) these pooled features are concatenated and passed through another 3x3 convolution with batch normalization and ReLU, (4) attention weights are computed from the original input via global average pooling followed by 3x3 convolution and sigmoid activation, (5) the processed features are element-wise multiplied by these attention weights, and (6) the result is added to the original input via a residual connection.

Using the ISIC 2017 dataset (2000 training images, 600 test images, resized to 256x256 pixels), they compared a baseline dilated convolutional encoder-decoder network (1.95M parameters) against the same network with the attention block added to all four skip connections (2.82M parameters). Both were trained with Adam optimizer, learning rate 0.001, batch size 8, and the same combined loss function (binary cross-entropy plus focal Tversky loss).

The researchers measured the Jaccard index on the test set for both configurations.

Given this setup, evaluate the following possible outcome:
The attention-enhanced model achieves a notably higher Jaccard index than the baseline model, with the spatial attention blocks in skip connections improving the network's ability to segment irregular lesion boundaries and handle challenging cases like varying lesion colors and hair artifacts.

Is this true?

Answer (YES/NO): YES